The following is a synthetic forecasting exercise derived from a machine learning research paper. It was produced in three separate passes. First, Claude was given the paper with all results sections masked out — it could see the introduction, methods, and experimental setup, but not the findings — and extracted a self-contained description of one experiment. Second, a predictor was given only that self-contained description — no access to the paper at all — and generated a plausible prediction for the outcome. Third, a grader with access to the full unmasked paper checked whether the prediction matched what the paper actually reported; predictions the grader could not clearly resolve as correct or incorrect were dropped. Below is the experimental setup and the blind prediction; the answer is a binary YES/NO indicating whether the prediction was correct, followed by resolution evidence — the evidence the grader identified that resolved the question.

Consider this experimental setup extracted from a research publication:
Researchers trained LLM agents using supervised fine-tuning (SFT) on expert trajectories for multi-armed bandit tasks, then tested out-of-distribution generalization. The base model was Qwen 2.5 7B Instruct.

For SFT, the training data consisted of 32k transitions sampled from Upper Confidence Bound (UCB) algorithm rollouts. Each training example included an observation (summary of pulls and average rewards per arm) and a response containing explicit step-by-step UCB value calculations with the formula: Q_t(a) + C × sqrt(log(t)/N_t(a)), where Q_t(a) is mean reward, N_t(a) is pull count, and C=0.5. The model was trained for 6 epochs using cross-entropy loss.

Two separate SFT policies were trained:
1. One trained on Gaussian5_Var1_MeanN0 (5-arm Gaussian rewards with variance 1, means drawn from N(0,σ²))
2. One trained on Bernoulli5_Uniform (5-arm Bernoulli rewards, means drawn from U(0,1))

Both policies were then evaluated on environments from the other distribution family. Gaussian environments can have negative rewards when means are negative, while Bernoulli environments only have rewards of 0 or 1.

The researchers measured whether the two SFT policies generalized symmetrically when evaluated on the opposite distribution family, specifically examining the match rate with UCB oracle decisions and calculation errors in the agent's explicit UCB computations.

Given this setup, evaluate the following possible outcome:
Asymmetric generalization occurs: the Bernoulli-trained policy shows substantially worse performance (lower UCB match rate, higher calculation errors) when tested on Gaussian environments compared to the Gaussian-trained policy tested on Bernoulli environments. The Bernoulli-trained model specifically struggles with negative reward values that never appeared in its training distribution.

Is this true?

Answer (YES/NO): YES